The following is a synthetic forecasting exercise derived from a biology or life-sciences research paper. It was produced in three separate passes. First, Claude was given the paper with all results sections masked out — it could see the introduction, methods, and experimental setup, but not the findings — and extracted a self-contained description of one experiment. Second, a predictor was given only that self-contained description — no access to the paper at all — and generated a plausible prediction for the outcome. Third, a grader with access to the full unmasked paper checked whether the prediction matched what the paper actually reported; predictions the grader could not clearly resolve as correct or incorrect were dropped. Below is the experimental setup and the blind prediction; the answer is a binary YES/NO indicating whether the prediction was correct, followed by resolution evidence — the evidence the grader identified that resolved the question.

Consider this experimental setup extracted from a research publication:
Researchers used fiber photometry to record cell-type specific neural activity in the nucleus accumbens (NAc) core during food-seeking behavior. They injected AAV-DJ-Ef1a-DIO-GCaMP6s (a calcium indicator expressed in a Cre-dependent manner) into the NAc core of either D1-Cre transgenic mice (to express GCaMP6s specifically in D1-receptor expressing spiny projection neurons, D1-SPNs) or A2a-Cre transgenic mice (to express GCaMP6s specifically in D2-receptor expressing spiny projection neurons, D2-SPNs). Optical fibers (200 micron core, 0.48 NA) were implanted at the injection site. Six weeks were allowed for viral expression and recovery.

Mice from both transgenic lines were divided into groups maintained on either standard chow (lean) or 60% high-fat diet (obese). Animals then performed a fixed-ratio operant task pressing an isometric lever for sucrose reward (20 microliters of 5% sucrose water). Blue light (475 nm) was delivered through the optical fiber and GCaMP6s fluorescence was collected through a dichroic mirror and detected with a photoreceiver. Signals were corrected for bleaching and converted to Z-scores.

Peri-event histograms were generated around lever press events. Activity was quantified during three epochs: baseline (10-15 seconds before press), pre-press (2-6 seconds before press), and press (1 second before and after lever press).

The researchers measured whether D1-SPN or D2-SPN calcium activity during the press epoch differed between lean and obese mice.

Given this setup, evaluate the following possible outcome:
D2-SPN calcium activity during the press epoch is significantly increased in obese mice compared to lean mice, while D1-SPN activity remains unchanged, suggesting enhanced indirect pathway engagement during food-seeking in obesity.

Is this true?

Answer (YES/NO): NO